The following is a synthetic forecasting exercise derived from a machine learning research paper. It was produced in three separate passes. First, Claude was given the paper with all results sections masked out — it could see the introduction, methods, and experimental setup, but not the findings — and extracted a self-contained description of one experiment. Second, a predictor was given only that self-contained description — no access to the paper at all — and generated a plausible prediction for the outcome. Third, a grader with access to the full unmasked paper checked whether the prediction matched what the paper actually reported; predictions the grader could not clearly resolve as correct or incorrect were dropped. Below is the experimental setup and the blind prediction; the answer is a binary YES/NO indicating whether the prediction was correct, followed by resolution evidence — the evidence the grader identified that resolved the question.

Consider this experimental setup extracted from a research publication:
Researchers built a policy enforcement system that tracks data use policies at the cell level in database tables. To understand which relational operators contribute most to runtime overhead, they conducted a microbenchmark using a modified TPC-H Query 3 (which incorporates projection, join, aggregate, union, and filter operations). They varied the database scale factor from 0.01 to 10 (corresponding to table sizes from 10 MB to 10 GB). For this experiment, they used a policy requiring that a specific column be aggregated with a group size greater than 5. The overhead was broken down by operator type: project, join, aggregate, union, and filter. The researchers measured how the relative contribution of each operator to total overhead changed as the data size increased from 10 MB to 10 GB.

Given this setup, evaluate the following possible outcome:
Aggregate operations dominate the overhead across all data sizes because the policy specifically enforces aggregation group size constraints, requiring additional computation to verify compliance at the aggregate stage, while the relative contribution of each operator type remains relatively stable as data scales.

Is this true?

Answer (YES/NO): NO